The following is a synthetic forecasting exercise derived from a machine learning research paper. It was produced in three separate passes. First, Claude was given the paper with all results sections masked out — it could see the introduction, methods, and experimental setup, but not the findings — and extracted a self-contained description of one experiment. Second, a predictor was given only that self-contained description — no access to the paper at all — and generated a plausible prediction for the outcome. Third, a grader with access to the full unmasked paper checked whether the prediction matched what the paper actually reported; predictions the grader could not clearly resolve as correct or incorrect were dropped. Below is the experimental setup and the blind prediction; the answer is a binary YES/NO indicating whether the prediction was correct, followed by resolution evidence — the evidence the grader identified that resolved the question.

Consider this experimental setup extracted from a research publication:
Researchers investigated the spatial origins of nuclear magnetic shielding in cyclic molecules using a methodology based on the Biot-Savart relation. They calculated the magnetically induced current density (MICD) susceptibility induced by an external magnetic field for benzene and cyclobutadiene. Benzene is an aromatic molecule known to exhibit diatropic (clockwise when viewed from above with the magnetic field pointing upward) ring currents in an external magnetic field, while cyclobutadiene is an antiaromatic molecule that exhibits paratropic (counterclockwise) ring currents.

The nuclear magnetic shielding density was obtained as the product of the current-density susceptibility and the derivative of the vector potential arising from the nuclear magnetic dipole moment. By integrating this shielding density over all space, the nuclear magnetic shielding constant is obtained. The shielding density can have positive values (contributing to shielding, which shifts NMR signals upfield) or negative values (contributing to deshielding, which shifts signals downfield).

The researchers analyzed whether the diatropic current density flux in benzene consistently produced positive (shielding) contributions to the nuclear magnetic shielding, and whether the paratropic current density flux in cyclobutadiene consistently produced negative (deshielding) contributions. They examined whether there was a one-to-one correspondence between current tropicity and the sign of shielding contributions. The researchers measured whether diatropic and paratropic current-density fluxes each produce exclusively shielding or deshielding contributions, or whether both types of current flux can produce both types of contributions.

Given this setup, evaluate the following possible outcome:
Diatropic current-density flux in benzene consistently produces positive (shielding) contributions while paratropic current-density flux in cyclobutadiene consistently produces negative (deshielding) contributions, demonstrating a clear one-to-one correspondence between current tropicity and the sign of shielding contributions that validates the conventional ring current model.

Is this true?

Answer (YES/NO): NO